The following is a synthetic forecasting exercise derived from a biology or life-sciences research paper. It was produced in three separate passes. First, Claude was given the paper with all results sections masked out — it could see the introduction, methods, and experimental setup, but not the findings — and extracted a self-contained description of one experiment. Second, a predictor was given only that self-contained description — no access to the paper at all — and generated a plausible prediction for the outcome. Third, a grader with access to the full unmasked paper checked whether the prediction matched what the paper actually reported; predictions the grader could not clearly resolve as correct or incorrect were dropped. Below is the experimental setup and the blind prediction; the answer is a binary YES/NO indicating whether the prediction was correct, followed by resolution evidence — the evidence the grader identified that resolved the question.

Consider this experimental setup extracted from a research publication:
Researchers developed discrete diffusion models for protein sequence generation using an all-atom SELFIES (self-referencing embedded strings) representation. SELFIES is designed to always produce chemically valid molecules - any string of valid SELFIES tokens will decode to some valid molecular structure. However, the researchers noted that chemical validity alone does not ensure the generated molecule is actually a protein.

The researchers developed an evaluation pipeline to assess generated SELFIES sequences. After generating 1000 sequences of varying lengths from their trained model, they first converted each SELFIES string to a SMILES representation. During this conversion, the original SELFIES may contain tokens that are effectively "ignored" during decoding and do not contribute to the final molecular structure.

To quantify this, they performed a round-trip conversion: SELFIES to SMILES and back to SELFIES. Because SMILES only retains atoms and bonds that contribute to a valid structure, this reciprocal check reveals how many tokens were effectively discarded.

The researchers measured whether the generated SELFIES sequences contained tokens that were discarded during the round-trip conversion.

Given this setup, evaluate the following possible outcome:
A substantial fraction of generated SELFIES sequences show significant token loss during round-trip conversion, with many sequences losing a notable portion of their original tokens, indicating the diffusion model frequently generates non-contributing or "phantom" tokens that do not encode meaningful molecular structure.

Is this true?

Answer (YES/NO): YES